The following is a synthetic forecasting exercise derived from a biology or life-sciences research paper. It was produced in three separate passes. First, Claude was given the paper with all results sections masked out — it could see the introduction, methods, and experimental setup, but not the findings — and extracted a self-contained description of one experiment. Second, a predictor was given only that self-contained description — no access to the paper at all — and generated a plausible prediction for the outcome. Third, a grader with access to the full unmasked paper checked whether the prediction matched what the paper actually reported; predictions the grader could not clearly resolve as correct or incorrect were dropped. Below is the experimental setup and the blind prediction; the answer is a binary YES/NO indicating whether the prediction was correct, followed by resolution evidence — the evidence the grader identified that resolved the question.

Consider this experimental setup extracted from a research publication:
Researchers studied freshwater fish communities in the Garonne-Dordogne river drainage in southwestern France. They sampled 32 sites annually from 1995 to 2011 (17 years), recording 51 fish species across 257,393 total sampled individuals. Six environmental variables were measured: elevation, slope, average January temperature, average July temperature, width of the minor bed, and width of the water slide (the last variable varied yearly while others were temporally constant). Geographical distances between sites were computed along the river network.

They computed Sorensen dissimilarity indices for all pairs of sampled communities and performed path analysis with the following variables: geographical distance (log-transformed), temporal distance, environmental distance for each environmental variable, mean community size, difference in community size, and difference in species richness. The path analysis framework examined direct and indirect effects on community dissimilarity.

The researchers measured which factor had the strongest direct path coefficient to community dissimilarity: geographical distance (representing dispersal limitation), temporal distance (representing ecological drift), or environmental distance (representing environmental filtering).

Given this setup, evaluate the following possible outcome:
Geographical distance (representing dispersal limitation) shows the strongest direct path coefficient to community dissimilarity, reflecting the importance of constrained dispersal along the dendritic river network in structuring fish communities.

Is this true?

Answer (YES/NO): NO